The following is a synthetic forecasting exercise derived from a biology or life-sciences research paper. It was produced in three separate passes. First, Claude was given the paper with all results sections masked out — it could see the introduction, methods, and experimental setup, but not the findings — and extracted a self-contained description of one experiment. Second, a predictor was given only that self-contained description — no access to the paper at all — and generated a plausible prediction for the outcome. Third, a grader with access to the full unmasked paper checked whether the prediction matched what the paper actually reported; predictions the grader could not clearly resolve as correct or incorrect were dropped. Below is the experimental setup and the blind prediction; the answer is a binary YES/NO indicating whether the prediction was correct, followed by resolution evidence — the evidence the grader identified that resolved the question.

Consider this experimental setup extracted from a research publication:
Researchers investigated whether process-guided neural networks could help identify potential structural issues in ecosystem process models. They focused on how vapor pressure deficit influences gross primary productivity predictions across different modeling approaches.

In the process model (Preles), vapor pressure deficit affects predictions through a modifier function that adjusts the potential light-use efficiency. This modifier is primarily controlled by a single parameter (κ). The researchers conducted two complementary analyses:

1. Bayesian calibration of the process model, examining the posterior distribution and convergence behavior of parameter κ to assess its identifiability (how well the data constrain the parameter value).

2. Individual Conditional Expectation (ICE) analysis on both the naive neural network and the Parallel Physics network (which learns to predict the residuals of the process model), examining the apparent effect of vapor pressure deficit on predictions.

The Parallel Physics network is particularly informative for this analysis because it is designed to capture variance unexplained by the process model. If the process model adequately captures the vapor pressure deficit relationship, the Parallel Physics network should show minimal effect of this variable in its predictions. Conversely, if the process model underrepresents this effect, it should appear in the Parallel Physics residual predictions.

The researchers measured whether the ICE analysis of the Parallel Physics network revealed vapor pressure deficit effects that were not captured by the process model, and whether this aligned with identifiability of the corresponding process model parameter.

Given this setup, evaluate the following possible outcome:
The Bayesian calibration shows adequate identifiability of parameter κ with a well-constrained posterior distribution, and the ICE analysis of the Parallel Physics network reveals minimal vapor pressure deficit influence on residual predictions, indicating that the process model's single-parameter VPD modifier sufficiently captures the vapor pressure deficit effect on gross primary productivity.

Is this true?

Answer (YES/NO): NO